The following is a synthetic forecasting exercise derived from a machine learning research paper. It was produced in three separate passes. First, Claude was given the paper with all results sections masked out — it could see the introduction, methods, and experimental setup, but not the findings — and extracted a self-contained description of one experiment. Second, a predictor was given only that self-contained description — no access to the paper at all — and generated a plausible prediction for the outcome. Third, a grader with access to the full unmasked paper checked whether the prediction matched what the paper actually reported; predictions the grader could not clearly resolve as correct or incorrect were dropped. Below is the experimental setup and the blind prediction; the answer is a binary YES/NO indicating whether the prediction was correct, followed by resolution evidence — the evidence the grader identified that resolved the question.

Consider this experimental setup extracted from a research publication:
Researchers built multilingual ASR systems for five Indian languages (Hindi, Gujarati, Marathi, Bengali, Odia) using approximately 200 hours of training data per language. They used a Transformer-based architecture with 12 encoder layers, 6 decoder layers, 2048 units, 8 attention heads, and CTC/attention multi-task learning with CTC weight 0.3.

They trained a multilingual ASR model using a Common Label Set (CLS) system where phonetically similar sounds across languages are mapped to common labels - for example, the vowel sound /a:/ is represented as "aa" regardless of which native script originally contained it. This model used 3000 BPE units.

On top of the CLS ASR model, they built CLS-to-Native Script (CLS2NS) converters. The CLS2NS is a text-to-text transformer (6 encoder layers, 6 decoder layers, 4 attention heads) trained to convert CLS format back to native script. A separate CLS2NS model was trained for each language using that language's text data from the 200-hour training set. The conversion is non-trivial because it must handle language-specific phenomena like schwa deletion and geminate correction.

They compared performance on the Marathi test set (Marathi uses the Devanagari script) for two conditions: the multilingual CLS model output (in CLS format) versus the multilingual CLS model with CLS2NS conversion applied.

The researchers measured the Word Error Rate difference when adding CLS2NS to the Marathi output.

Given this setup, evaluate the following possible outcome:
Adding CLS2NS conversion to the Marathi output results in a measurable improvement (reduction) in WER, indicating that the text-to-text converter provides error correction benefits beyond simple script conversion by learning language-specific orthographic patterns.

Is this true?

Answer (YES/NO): YES